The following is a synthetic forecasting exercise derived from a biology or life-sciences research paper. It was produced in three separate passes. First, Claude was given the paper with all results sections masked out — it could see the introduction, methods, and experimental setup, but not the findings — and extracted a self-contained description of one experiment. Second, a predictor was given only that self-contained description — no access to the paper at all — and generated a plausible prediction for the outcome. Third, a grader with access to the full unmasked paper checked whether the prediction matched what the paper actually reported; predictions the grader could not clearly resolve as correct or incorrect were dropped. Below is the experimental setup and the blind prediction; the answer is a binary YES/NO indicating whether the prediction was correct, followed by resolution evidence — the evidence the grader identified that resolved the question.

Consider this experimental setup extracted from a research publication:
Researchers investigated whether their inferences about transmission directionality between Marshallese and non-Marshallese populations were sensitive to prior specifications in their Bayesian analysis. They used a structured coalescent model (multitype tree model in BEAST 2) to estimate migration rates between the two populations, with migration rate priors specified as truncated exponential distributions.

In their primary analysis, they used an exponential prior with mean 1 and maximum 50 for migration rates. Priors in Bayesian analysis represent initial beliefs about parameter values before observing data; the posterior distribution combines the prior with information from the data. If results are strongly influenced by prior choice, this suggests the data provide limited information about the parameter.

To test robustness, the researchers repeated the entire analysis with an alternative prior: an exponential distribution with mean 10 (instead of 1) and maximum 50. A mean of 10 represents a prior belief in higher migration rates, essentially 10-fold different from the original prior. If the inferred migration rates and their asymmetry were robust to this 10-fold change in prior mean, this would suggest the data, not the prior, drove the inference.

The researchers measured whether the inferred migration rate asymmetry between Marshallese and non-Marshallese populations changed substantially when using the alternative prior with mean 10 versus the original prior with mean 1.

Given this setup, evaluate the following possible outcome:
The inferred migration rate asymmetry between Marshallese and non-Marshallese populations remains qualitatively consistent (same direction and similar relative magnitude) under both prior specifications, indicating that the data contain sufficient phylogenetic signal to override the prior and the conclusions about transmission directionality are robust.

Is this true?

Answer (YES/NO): YES